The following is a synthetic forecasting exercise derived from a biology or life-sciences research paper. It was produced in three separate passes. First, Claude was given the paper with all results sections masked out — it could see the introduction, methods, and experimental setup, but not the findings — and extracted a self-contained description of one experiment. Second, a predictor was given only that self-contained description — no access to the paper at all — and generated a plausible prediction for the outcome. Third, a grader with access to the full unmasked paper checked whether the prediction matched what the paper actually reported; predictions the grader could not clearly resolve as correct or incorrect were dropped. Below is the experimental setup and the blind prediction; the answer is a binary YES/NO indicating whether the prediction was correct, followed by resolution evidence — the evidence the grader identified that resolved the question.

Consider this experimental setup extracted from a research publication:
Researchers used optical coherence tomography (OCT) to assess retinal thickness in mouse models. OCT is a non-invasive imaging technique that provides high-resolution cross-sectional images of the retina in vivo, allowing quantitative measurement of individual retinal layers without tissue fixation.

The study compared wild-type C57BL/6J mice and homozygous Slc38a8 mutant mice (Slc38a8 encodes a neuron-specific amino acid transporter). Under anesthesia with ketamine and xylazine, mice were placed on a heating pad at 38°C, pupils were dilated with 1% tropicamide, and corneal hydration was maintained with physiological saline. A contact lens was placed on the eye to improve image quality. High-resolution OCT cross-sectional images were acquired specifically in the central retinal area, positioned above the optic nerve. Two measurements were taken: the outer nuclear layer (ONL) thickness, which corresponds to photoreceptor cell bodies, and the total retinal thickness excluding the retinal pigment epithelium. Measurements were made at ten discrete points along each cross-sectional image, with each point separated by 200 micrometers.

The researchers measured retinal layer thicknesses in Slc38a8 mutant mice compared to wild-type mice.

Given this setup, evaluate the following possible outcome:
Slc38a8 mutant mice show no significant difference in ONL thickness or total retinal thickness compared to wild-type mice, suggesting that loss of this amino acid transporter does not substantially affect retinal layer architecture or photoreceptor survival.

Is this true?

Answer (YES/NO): YES